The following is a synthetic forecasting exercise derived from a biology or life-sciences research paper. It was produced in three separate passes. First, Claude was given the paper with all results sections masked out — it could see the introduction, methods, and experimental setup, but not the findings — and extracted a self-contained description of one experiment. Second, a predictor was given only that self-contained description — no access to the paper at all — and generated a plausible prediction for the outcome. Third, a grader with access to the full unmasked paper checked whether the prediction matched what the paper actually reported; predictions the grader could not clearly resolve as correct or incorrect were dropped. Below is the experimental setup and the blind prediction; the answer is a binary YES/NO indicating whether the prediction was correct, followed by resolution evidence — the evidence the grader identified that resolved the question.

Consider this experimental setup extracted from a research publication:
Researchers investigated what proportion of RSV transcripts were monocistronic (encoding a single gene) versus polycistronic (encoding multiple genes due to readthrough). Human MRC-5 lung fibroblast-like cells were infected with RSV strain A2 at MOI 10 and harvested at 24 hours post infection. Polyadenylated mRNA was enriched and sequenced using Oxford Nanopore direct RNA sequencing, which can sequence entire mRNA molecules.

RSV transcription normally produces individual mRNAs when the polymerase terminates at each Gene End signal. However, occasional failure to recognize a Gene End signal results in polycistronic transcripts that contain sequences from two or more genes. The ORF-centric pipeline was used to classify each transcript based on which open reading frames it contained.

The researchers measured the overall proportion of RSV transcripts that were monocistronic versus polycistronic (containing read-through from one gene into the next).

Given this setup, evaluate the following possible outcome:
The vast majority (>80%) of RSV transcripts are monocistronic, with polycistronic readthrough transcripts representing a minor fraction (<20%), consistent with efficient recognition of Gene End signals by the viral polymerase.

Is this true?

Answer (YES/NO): YES